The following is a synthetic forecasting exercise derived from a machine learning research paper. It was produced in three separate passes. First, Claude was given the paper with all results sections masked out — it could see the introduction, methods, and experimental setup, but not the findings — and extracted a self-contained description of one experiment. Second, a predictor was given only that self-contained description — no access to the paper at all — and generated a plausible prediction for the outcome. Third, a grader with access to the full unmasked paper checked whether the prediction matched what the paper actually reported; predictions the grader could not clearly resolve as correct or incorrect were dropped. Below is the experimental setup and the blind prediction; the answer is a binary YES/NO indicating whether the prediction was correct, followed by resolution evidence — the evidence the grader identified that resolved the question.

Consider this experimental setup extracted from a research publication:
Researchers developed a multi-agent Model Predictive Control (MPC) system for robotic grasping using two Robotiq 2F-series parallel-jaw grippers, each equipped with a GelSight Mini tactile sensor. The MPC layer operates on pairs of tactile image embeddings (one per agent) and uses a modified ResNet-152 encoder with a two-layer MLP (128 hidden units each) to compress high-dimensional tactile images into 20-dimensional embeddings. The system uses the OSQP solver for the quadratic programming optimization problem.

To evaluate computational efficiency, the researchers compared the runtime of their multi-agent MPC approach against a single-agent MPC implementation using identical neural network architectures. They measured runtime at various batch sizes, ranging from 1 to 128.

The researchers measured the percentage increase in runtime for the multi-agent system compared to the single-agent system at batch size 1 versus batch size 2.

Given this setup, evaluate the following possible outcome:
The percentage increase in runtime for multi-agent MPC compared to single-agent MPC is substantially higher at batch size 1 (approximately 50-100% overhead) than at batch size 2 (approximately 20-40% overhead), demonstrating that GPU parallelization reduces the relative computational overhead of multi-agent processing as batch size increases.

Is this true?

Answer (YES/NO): NO